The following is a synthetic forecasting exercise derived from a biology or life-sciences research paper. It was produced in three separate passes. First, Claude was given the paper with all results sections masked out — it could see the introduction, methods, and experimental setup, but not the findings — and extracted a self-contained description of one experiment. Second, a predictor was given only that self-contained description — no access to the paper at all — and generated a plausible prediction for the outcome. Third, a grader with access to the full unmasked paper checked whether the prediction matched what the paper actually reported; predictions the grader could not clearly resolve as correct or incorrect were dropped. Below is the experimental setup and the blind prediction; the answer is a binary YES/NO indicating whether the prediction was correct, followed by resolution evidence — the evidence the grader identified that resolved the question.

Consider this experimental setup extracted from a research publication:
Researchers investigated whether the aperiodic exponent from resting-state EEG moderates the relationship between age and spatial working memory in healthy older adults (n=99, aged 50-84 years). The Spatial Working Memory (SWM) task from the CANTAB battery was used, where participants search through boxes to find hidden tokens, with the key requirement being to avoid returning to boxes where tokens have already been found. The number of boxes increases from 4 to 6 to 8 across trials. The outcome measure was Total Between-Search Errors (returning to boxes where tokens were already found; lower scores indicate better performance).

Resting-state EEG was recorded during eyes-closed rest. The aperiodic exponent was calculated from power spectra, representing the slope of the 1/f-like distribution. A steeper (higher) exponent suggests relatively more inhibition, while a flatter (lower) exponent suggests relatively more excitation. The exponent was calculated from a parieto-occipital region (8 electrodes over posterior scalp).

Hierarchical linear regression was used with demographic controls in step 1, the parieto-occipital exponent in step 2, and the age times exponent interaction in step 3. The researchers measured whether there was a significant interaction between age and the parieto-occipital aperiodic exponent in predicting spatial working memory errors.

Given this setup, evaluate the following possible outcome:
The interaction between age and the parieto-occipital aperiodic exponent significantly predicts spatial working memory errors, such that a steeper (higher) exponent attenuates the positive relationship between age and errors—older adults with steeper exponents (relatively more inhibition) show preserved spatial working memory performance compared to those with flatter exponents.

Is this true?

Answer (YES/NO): NO